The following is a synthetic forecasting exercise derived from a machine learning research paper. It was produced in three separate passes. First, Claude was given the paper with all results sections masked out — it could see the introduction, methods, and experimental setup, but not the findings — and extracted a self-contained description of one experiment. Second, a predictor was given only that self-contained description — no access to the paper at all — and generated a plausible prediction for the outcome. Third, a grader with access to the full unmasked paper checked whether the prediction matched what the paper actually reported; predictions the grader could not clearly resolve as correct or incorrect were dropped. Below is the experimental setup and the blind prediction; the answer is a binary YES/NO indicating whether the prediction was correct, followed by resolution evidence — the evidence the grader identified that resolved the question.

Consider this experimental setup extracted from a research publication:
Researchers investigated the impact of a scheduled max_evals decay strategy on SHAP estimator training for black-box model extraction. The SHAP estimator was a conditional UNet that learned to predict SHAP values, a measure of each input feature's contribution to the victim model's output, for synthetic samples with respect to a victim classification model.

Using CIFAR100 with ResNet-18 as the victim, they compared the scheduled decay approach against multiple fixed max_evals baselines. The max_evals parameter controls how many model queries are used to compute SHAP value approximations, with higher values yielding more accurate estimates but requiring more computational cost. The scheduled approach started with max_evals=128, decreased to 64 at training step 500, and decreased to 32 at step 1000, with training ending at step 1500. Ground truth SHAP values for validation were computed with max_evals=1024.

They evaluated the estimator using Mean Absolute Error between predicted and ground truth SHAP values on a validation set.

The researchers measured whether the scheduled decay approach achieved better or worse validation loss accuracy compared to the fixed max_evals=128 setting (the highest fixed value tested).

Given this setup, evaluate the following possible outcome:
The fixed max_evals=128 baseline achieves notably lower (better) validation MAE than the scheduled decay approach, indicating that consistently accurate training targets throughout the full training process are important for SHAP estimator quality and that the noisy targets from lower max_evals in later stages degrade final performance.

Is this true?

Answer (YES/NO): NO